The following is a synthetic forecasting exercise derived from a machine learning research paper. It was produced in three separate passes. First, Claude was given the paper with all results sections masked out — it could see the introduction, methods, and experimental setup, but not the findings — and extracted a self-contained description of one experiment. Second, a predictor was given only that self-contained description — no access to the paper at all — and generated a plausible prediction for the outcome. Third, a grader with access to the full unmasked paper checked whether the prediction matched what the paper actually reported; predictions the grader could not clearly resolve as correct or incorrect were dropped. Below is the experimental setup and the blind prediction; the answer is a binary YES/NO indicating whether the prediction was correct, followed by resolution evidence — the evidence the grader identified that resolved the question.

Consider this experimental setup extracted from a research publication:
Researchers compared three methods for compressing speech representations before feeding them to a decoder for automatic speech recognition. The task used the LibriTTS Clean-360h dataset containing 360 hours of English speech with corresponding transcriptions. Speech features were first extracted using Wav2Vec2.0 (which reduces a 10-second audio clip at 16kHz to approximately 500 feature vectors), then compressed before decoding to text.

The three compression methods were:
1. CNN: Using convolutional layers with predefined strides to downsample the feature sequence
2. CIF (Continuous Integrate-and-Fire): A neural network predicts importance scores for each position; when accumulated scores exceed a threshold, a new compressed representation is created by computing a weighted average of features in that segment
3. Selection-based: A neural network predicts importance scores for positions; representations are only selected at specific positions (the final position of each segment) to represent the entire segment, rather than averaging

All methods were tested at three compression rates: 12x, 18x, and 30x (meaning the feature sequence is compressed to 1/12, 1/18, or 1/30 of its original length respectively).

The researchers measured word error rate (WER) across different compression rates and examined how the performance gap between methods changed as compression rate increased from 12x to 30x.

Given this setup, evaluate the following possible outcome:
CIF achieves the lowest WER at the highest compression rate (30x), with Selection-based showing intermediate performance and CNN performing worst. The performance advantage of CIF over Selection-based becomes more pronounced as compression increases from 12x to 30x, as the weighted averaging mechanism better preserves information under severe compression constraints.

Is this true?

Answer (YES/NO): NO